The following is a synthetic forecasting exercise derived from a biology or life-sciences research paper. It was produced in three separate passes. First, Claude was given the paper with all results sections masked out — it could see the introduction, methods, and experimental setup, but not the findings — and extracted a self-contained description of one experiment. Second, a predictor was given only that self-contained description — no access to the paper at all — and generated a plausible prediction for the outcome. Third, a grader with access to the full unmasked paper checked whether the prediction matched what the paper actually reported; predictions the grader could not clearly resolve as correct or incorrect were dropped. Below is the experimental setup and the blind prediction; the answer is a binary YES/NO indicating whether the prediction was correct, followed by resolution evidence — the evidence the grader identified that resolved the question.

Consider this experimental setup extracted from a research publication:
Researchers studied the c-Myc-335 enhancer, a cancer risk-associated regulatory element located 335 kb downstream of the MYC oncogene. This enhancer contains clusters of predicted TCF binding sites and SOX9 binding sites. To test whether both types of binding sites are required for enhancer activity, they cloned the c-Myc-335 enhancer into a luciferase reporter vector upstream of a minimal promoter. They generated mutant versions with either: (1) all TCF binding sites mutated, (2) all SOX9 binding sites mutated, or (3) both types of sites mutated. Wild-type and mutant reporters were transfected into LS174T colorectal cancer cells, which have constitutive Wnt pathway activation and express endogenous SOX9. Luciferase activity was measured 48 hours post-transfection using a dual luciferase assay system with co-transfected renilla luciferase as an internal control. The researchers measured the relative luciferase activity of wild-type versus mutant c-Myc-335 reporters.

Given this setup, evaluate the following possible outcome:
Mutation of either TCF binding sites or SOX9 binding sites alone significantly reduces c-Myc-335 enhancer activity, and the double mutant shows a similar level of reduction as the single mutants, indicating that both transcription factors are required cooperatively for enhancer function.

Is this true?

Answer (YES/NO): NO